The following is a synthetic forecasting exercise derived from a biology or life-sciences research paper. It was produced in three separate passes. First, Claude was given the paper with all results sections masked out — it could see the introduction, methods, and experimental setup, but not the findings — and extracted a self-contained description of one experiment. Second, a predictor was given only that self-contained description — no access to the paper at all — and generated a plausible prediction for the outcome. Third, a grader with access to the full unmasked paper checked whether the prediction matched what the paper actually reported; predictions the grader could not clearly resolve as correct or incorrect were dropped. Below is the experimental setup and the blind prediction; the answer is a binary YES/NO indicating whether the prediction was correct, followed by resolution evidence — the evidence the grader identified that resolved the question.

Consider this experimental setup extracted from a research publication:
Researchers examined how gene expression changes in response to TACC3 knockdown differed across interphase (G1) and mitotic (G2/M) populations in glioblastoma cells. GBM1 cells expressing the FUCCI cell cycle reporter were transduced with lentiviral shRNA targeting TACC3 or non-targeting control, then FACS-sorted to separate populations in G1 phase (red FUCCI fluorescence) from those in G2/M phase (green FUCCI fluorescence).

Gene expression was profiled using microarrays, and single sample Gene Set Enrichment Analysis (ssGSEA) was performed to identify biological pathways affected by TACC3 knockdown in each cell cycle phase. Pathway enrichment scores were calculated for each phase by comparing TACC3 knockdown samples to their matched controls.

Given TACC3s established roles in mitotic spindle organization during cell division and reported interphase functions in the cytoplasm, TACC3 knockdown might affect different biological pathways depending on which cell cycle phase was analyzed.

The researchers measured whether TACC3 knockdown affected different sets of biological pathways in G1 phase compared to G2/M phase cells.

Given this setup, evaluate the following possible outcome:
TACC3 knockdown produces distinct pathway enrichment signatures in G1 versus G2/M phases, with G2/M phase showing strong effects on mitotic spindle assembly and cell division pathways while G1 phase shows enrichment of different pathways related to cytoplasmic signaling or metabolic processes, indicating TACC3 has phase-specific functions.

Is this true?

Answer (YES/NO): YES